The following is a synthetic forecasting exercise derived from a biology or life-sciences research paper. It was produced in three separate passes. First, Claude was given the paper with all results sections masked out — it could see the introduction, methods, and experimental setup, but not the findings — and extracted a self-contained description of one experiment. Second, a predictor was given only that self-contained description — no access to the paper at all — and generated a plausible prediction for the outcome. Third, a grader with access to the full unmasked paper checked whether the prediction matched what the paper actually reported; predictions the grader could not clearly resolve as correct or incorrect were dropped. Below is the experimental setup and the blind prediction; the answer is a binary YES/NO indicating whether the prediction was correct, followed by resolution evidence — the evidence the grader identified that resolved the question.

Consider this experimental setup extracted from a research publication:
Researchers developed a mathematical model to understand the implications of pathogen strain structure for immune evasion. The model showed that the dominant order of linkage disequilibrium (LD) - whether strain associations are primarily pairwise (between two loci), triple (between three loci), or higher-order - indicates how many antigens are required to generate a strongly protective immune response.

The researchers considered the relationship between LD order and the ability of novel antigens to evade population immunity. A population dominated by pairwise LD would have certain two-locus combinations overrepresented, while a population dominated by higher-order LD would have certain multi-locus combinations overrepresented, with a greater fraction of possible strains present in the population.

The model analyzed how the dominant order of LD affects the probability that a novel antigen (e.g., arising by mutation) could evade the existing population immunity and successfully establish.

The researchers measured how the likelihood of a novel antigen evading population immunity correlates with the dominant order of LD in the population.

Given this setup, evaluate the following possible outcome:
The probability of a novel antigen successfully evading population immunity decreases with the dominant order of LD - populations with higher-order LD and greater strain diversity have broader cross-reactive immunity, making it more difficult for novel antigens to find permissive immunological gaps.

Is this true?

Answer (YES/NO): NO